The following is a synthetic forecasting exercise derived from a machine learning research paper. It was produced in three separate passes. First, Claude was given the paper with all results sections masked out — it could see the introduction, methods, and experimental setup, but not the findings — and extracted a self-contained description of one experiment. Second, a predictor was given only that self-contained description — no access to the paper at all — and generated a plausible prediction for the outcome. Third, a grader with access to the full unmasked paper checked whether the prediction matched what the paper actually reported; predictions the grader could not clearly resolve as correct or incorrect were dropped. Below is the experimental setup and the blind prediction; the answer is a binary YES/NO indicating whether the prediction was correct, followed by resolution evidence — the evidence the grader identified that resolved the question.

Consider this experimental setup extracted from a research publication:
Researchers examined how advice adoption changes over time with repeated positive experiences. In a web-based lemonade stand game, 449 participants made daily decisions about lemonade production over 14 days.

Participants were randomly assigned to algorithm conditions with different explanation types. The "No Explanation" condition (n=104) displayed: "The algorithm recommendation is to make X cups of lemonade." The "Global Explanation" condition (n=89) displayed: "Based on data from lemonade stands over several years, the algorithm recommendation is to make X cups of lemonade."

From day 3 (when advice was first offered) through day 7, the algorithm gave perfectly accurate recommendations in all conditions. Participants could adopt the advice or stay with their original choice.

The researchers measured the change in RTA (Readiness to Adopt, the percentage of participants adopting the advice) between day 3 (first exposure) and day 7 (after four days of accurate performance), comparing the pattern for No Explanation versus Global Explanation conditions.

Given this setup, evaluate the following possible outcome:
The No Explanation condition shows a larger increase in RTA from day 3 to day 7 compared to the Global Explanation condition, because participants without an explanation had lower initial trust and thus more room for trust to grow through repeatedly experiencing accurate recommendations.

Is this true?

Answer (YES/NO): NO